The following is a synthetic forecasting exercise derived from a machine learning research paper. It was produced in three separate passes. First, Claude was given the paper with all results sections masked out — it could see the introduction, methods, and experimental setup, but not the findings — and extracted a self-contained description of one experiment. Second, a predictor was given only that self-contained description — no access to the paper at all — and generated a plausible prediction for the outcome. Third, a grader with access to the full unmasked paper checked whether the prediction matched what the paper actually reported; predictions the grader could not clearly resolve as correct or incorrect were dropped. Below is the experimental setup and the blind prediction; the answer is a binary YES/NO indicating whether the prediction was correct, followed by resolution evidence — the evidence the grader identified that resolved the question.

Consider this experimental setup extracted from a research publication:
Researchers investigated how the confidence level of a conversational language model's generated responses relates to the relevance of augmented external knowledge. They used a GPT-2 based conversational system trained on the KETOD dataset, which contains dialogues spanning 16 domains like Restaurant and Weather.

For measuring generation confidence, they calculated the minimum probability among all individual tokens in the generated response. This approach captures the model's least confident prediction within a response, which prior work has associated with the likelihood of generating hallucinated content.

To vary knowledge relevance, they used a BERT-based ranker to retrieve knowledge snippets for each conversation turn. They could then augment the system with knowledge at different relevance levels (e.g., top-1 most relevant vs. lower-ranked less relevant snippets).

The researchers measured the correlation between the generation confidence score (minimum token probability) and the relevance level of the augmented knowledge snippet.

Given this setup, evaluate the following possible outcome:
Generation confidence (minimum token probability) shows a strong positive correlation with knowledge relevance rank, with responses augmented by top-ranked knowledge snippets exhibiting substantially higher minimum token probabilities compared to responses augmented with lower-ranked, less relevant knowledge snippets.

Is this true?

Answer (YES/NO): NO